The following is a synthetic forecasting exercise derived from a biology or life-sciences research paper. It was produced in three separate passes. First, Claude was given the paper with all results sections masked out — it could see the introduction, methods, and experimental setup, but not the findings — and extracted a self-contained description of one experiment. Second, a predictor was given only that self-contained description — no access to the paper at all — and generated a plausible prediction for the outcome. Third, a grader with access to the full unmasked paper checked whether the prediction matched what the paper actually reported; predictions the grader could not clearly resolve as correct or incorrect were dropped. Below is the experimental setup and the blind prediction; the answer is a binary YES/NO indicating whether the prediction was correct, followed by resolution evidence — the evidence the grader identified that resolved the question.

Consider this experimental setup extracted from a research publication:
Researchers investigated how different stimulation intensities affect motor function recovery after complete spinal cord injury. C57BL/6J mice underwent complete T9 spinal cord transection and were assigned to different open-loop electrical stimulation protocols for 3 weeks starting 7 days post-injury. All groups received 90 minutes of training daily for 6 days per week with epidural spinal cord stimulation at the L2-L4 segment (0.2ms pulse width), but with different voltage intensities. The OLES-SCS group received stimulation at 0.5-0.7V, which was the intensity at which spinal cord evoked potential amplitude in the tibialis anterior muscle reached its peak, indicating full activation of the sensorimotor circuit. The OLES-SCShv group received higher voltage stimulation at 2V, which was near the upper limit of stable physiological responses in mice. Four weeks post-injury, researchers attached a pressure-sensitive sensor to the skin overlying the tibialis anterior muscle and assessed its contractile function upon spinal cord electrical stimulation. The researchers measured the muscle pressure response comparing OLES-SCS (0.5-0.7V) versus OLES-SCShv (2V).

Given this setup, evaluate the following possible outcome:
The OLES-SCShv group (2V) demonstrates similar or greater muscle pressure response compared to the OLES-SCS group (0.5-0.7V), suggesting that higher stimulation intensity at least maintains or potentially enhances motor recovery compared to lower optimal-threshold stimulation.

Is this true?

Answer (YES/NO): YES